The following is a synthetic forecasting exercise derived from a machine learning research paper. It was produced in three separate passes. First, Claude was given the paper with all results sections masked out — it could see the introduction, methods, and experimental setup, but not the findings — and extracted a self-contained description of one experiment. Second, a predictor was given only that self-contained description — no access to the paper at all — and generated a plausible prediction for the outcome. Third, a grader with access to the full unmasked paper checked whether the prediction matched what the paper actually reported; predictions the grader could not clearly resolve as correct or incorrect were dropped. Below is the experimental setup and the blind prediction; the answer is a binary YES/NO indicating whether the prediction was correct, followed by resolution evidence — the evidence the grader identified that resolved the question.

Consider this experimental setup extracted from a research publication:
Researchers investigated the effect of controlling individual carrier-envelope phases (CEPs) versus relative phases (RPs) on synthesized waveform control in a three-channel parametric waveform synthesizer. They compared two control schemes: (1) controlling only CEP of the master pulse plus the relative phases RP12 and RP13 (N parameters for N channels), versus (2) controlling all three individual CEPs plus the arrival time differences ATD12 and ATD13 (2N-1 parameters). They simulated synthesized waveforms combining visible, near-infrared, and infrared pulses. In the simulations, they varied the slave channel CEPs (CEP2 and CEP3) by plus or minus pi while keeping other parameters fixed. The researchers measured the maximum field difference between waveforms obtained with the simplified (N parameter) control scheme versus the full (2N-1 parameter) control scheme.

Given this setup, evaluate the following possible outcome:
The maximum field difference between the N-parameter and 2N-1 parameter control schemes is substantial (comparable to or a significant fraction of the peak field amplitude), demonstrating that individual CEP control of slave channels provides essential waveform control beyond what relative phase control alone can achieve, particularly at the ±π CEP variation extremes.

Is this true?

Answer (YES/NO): NO